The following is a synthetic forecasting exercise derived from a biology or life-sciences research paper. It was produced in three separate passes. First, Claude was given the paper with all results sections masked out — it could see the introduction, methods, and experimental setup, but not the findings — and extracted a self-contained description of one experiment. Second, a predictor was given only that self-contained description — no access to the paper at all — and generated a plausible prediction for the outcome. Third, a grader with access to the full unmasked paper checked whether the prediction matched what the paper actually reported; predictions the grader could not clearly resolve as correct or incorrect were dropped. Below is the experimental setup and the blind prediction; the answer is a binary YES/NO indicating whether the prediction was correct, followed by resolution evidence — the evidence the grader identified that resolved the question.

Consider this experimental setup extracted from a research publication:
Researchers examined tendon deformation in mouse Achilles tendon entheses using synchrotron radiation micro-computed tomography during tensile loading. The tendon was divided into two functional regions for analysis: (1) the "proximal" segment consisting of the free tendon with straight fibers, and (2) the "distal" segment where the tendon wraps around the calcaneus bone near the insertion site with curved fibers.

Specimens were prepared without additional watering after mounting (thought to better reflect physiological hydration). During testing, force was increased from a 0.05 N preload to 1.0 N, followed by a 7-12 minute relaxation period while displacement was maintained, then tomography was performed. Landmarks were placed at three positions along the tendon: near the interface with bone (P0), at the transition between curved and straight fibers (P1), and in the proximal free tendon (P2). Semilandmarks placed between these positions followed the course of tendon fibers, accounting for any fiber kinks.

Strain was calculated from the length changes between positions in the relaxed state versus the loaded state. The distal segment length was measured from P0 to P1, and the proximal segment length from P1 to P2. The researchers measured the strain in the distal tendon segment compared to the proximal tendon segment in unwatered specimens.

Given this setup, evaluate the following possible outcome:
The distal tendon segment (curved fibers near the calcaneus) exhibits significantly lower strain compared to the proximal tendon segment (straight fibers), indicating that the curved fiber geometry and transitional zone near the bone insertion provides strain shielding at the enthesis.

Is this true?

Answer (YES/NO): NO